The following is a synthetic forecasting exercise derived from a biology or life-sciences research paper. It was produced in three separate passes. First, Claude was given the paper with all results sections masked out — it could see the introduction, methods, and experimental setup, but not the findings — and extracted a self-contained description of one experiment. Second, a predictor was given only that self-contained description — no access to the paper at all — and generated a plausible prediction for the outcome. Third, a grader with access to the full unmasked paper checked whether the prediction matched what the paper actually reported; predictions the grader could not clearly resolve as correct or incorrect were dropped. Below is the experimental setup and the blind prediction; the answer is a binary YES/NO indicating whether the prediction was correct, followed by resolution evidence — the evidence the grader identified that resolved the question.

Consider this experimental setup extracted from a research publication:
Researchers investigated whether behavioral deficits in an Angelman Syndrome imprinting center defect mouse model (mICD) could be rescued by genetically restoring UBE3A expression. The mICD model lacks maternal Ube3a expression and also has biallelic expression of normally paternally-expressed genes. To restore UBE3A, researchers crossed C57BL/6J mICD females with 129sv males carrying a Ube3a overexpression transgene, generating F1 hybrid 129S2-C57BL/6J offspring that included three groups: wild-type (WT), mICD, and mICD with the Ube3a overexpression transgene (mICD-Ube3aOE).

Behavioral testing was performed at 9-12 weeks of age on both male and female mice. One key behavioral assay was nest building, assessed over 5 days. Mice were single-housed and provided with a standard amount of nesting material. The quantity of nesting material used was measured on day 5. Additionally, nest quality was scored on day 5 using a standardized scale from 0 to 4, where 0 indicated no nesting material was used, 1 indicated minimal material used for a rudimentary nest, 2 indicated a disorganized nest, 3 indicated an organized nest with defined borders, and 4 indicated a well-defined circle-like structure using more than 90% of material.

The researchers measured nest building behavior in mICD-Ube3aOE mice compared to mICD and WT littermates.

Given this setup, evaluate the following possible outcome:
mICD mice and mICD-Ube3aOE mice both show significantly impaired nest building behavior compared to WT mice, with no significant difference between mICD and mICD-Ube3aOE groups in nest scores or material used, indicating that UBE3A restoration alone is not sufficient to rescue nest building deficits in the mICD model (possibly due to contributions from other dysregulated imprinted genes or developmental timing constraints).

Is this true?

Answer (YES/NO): NO